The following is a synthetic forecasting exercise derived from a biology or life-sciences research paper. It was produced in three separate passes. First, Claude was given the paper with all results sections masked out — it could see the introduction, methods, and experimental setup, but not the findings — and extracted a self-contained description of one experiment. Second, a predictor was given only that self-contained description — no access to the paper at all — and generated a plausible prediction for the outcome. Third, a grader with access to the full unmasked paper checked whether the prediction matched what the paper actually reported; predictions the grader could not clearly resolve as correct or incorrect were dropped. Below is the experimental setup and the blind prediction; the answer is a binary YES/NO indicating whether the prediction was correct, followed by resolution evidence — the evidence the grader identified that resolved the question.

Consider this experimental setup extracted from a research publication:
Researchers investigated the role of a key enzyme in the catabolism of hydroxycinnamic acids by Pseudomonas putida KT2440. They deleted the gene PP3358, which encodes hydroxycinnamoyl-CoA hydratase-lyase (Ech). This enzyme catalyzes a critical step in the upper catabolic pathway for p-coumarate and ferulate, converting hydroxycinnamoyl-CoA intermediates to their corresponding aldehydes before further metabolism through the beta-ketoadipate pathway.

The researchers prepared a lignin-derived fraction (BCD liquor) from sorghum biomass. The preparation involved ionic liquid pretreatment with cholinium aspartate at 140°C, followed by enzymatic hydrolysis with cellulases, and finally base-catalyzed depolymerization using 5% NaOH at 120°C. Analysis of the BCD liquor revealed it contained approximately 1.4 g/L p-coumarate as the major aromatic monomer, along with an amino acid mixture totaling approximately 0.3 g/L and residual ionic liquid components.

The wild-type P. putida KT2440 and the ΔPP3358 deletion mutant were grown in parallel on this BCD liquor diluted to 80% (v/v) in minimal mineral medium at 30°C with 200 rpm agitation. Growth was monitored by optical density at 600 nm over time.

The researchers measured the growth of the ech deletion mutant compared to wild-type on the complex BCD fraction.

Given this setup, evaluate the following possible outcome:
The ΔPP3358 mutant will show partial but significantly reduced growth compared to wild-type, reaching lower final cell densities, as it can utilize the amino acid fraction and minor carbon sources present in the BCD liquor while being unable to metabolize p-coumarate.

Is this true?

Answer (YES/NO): YES